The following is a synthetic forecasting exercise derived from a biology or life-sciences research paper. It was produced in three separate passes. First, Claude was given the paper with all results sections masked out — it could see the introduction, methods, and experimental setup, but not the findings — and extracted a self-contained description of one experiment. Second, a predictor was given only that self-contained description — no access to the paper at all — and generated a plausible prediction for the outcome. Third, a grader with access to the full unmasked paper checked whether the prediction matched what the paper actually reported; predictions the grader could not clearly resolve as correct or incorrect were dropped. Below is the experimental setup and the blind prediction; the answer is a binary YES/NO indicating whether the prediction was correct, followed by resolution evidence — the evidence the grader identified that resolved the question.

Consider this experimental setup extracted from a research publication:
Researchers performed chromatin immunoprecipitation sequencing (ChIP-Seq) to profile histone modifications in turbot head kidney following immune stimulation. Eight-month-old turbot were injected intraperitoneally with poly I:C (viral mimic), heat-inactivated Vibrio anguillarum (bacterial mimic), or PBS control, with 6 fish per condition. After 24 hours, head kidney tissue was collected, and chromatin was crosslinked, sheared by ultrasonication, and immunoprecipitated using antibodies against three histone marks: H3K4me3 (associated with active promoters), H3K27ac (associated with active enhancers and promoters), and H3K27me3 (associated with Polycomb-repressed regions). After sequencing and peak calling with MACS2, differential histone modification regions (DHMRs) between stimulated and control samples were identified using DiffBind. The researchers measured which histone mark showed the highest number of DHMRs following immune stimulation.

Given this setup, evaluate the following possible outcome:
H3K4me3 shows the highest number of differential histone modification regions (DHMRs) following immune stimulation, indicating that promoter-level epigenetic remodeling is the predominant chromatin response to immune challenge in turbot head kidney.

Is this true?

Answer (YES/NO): YES